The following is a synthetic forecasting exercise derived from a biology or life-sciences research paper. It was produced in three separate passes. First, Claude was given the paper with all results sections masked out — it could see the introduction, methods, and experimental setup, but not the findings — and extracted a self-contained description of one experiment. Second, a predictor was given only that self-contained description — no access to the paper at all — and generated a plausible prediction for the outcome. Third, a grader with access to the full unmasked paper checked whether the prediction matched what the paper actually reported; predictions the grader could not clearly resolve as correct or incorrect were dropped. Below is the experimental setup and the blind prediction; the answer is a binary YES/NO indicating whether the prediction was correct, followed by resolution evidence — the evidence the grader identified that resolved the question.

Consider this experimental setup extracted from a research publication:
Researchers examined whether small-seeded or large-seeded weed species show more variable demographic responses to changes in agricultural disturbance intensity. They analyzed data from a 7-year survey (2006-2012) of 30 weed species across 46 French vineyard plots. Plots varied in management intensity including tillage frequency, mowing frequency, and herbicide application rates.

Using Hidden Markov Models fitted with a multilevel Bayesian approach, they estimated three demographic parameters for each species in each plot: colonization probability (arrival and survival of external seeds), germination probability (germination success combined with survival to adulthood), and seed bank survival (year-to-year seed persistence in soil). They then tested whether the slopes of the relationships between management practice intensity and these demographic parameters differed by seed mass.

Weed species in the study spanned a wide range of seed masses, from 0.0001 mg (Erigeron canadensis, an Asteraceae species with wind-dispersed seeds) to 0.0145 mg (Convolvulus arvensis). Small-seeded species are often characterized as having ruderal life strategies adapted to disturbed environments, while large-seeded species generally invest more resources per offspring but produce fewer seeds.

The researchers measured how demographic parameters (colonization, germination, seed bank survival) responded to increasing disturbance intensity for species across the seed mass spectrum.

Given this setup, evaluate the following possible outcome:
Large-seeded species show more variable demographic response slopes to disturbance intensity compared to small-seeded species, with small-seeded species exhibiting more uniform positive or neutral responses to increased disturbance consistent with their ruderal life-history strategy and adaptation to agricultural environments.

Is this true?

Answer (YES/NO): YES